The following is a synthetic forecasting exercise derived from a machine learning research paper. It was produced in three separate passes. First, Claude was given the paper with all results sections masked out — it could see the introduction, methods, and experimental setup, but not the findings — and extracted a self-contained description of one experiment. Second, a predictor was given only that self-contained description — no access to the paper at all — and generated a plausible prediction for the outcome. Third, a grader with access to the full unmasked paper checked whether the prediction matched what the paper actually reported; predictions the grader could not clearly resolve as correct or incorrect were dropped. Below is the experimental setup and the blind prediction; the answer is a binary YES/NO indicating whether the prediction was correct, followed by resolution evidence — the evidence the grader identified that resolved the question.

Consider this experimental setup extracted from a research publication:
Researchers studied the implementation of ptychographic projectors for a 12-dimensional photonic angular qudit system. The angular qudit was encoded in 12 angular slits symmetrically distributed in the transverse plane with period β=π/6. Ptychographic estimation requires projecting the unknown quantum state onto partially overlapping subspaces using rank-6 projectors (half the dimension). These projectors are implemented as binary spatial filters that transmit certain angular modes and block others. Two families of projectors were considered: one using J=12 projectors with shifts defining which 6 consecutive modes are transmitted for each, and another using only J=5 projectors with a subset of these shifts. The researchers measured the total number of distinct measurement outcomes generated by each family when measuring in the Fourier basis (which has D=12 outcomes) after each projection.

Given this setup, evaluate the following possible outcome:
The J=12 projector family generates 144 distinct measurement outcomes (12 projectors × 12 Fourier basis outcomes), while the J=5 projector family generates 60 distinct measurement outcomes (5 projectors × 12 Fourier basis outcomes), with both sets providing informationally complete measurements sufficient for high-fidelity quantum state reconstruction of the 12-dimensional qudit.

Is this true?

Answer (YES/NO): YES